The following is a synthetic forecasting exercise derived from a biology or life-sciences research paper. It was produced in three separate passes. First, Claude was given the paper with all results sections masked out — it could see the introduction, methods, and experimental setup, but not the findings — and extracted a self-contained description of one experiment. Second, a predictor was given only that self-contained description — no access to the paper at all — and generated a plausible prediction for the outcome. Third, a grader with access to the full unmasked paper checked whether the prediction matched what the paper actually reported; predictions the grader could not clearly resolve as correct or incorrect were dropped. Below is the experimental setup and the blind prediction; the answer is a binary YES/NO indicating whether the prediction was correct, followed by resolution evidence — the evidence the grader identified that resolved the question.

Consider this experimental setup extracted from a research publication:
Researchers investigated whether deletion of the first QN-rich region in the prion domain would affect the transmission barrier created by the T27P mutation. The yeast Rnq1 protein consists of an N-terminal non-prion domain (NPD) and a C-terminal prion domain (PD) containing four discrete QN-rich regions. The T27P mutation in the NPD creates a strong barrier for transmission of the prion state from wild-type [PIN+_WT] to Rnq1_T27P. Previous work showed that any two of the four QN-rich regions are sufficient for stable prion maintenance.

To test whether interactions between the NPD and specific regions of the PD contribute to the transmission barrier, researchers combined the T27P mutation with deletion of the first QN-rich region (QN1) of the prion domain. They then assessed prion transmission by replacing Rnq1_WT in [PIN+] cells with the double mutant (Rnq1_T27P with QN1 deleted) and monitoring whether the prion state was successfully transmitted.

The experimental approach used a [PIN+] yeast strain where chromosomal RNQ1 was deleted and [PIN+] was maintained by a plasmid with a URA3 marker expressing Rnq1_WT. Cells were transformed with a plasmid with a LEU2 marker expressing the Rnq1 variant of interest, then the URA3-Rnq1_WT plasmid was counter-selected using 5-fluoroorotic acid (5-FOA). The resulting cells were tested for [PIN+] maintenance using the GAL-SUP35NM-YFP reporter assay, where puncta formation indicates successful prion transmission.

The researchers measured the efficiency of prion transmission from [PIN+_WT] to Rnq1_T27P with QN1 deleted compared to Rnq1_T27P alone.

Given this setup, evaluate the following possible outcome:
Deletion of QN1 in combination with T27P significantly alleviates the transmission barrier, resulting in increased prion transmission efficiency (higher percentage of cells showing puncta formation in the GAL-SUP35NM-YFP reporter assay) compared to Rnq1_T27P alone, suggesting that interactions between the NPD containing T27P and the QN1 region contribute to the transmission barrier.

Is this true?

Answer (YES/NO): YES